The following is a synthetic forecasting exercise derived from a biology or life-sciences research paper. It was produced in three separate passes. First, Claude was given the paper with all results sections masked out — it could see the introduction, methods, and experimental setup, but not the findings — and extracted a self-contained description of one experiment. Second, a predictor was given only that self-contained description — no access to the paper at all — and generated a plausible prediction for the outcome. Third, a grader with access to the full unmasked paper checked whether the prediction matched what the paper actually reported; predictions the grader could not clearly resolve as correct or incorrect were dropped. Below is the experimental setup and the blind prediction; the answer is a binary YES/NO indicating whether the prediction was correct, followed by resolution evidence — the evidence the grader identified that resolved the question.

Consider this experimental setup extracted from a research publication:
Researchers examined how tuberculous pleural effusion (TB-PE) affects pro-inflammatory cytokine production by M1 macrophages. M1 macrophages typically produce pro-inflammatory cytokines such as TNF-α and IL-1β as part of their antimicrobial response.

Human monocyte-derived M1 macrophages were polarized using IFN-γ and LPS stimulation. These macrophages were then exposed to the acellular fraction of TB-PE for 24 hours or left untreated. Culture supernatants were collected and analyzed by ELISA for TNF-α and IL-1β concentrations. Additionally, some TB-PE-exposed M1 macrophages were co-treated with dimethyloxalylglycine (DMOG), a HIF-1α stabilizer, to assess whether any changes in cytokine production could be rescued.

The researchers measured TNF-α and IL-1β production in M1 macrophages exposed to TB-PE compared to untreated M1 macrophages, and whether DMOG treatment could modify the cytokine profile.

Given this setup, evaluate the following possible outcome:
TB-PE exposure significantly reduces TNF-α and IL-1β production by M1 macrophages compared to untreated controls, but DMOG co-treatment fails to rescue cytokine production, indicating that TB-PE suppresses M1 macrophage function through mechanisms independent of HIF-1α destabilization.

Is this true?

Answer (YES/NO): NO